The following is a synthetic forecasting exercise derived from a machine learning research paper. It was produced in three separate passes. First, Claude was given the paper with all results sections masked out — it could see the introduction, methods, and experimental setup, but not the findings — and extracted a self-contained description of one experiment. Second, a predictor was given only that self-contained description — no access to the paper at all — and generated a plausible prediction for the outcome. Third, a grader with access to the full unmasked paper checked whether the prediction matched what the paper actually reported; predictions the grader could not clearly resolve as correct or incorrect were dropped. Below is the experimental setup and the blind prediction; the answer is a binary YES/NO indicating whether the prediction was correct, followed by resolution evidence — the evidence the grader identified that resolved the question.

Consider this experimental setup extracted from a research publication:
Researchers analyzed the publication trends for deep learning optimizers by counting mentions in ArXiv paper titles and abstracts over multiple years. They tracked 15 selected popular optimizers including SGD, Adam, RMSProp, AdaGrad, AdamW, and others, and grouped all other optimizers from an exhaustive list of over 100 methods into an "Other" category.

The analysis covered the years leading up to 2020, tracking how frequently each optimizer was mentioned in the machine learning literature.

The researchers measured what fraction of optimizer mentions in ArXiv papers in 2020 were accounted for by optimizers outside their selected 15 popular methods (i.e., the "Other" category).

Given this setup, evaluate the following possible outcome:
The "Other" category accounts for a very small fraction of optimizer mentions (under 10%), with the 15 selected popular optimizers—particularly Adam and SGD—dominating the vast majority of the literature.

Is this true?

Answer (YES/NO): YES